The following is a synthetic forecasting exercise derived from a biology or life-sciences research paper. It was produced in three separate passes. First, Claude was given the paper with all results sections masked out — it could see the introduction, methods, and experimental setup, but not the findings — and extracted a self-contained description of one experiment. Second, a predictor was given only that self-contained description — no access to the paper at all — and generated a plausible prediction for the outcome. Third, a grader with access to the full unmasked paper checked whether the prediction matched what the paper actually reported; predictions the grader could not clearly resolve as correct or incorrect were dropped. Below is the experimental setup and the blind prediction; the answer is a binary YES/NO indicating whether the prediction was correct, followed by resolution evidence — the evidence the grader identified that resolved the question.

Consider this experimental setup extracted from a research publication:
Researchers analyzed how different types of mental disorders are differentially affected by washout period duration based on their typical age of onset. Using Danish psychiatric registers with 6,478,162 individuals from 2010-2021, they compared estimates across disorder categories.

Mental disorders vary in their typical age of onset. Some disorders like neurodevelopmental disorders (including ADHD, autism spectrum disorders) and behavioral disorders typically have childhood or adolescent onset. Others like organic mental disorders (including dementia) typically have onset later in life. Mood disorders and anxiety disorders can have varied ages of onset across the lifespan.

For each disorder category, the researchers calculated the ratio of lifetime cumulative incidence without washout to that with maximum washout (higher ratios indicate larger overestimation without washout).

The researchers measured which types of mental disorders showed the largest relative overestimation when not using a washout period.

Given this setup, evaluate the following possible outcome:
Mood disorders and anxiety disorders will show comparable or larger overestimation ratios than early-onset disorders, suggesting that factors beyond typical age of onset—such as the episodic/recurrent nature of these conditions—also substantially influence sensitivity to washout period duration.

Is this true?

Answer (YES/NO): NO